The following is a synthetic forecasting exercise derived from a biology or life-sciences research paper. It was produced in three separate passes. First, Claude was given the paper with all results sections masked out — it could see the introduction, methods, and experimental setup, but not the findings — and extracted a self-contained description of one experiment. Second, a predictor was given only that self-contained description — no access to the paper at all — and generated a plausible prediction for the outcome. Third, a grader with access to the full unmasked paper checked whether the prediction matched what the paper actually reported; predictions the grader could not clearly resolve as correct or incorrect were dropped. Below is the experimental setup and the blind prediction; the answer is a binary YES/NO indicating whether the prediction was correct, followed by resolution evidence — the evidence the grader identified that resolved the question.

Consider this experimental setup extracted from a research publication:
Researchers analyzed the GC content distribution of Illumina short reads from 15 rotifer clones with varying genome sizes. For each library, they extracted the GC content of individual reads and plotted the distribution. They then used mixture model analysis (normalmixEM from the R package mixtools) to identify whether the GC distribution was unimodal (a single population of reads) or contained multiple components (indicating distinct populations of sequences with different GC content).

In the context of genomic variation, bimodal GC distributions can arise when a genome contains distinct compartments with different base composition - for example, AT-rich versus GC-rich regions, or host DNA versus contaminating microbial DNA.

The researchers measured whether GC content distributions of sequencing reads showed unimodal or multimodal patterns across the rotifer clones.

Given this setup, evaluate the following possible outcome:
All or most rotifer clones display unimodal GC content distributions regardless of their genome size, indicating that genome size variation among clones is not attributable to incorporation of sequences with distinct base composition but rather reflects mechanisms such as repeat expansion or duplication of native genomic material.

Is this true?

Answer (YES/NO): NO